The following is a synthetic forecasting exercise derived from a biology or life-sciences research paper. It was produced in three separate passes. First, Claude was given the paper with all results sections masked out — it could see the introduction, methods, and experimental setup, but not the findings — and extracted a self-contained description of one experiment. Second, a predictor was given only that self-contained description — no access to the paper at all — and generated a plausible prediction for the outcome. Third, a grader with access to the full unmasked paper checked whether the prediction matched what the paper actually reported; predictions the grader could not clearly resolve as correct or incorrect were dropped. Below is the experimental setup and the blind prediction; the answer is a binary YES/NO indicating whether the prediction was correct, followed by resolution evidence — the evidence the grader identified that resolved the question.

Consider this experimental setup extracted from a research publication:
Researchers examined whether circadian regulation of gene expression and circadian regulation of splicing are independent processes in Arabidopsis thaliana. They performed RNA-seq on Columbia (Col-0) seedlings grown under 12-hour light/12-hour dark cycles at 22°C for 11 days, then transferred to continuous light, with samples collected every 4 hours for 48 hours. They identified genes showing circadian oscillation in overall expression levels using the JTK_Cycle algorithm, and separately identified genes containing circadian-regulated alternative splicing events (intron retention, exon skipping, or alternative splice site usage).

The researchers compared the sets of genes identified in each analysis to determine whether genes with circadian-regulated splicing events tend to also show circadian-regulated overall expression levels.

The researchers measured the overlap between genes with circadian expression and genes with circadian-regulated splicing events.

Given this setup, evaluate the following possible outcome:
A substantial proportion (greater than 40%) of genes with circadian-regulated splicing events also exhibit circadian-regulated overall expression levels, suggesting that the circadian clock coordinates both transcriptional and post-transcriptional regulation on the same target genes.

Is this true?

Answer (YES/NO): NO